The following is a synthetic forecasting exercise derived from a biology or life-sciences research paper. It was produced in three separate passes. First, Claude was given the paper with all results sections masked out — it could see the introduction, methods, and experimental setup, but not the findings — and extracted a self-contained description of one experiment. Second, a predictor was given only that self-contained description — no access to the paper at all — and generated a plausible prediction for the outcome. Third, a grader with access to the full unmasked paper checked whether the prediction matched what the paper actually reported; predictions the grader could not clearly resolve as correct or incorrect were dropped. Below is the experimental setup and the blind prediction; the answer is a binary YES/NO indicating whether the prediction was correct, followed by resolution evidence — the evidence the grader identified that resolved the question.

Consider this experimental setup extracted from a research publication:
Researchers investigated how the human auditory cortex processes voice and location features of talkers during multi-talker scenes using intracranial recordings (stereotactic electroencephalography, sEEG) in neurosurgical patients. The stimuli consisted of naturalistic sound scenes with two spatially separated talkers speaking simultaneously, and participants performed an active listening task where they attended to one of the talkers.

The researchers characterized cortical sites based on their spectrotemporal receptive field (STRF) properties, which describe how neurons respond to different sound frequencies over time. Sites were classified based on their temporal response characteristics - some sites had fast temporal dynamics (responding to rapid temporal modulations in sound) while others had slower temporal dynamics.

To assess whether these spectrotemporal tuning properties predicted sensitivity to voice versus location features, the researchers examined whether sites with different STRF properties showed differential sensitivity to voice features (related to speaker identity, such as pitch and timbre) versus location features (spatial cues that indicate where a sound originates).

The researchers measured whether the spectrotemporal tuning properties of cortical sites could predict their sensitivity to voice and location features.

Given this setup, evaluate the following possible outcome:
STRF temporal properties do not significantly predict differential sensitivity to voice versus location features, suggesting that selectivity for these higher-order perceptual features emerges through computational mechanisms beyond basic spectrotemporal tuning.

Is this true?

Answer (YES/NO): NO